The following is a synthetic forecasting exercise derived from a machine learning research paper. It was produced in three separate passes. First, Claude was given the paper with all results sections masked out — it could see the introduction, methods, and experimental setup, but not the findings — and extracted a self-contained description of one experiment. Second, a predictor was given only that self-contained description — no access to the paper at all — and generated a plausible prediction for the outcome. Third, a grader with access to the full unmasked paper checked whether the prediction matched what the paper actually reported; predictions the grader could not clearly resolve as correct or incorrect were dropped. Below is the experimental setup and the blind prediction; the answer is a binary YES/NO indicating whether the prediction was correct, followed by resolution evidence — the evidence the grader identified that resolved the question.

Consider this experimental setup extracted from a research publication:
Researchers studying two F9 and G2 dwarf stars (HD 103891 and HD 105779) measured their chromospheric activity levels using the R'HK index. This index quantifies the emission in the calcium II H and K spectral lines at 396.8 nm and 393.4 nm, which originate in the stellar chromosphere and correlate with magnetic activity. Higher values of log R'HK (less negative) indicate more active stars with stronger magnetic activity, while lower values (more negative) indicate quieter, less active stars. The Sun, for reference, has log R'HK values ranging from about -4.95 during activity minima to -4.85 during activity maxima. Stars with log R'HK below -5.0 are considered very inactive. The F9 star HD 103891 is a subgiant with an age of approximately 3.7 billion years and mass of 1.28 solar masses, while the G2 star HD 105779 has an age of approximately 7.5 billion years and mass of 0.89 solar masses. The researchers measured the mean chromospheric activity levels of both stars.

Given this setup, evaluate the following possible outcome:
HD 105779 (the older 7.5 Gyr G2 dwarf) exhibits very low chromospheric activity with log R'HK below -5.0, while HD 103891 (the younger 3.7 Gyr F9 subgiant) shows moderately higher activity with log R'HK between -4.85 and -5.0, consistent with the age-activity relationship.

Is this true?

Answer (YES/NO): NO